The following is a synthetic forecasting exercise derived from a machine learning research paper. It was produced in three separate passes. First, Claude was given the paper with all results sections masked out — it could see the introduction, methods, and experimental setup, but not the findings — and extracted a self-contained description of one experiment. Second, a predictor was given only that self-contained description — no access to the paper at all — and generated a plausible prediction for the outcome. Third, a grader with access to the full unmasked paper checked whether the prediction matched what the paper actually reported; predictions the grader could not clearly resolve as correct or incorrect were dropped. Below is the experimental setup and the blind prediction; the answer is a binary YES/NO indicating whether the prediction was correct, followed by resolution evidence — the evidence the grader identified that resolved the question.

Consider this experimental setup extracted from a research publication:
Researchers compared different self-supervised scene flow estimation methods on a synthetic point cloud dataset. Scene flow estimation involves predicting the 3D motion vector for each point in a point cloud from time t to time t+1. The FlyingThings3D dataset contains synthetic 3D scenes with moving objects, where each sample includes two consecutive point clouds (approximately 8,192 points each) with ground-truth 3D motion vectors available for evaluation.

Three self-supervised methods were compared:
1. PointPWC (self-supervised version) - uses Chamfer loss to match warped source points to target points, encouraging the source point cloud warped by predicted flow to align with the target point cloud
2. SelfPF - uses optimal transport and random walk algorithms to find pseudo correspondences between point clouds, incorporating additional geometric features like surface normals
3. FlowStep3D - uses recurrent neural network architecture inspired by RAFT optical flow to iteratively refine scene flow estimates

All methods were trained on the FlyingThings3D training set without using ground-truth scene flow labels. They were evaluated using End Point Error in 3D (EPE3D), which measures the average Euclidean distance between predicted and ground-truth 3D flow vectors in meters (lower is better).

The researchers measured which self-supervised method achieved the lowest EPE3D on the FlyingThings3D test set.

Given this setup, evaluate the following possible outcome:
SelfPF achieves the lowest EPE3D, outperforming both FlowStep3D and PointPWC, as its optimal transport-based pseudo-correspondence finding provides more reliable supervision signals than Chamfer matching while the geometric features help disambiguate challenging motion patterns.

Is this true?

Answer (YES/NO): NO